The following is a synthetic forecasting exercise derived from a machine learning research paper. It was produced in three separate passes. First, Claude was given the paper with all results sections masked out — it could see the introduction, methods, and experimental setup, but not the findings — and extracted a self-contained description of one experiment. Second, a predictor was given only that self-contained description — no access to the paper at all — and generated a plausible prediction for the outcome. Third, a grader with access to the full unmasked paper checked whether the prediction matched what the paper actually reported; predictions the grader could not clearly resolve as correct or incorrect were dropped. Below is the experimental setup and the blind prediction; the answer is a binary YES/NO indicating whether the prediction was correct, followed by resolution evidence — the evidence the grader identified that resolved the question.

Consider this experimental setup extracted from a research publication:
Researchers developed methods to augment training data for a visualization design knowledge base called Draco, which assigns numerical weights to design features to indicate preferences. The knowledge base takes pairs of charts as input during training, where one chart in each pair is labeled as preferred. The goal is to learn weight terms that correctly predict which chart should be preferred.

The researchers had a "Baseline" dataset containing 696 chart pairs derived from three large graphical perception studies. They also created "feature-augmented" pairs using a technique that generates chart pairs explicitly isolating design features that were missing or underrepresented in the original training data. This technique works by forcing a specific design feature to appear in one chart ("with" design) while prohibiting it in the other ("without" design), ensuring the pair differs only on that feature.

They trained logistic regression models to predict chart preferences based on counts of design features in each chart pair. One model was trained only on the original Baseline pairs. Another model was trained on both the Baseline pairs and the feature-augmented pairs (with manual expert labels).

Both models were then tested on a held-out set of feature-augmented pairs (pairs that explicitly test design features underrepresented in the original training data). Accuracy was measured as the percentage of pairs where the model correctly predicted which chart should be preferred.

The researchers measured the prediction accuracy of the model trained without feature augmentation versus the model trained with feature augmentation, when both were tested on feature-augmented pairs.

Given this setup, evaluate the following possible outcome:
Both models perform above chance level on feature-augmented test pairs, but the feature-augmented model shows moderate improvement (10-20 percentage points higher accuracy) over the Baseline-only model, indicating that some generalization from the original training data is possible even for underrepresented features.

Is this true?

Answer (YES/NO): NO